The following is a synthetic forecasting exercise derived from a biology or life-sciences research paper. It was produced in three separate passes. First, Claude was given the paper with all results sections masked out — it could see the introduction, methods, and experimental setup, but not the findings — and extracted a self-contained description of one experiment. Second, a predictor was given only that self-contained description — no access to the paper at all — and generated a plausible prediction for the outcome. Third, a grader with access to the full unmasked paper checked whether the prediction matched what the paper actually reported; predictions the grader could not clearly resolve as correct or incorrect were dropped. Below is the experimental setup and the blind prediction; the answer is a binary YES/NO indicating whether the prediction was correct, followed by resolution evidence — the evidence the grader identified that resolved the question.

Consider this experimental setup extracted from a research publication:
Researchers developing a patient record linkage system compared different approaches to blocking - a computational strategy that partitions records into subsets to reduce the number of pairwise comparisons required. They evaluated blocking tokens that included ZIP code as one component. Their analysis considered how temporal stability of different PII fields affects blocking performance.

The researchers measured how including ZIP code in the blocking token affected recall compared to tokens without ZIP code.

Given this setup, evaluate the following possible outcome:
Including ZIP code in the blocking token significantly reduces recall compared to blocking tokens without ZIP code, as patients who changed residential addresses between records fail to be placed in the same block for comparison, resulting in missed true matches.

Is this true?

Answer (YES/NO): YES